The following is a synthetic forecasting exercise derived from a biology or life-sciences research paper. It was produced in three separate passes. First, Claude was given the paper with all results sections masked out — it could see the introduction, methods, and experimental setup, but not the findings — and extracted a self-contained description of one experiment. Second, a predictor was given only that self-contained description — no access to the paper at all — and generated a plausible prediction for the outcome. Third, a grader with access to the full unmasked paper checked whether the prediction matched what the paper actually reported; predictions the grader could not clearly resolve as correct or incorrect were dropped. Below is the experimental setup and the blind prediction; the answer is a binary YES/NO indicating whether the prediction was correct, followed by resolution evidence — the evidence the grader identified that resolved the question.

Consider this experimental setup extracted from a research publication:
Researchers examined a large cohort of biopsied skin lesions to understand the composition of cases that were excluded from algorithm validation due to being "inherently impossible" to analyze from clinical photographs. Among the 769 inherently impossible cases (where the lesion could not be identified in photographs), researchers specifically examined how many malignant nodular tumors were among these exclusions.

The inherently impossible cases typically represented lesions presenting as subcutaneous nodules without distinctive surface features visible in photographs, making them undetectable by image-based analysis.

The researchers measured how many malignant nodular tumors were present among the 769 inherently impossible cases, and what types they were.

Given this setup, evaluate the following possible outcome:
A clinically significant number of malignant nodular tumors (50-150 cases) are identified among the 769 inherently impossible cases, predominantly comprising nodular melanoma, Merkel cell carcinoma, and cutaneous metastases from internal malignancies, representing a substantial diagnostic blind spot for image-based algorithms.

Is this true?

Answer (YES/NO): NO